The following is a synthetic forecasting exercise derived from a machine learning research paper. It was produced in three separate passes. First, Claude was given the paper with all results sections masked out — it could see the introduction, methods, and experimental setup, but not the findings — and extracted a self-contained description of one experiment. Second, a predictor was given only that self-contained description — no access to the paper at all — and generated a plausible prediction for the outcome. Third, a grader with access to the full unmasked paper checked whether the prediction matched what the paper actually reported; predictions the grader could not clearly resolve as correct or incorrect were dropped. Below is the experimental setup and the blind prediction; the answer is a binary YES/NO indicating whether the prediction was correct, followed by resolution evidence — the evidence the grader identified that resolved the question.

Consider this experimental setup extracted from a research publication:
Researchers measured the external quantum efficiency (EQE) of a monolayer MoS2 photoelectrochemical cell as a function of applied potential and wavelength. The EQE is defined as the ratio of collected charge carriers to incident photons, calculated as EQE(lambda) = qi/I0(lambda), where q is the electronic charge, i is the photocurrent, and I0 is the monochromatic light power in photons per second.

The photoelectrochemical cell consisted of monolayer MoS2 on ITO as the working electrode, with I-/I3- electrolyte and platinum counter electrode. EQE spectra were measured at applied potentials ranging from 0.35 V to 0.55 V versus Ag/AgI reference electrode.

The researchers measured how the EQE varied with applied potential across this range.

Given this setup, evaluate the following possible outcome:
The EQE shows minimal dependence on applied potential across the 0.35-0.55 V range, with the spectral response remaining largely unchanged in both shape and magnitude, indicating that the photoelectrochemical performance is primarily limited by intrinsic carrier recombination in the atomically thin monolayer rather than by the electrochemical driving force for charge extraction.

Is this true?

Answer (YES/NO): NO